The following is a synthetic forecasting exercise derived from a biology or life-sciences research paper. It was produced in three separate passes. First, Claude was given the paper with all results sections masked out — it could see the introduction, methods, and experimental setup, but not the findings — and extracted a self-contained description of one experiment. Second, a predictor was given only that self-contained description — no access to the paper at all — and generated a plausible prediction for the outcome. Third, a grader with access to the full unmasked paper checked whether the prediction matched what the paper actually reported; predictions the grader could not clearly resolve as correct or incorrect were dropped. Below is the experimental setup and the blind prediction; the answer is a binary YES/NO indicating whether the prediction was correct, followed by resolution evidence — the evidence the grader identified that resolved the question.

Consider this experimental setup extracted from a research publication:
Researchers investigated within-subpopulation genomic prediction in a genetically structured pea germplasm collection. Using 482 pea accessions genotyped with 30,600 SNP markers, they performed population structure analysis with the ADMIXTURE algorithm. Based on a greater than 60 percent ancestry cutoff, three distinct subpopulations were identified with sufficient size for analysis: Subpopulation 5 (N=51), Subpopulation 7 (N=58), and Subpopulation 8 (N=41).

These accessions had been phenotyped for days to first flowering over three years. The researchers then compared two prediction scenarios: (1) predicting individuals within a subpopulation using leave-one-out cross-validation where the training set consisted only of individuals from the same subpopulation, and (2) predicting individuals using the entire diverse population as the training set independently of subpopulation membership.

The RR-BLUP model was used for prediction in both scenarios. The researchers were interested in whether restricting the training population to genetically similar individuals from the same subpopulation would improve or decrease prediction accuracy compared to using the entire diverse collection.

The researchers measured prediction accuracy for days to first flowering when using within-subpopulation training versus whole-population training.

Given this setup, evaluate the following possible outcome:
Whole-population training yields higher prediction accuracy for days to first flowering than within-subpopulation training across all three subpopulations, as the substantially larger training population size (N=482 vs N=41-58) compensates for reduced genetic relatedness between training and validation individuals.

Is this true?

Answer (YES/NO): NO